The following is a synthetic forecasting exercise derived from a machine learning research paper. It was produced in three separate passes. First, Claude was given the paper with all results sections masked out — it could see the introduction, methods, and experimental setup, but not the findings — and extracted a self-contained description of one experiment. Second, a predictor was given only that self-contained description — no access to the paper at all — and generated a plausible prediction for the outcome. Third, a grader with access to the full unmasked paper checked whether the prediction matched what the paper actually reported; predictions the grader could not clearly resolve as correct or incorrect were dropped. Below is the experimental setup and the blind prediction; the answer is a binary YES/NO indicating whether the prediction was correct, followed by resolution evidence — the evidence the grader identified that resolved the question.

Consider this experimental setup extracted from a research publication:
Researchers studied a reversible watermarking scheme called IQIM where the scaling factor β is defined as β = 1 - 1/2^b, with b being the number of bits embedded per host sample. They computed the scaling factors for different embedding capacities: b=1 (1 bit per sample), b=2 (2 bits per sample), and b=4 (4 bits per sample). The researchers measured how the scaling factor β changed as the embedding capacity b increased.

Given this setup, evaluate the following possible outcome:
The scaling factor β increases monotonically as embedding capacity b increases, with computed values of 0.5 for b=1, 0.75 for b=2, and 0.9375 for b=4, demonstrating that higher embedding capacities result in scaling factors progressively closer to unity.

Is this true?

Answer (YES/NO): YES